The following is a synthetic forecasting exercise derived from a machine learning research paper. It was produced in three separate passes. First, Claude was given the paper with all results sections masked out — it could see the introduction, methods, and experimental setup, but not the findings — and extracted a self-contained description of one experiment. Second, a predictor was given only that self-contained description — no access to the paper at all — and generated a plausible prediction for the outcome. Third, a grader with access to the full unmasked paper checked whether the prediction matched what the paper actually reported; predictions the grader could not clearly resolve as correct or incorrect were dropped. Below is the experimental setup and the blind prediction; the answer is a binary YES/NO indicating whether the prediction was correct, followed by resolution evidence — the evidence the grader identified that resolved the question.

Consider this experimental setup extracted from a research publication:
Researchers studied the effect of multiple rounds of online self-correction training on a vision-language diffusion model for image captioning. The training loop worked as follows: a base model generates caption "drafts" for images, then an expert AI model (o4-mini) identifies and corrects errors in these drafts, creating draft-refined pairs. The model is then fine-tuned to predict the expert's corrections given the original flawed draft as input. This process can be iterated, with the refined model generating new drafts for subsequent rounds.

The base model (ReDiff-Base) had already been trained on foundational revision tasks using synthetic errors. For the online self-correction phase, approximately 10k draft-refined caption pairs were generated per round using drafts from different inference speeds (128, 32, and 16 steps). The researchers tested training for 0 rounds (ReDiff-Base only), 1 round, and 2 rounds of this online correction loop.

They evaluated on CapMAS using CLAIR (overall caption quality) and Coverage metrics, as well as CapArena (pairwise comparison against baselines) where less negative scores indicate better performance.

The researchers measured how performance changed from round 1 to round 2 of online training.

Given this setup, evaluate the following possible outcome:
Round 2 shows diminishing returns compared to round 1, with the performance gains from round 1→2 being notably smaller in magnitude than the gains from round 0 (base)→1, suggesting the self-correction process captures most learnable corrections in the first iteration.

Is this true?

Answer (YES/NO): YES